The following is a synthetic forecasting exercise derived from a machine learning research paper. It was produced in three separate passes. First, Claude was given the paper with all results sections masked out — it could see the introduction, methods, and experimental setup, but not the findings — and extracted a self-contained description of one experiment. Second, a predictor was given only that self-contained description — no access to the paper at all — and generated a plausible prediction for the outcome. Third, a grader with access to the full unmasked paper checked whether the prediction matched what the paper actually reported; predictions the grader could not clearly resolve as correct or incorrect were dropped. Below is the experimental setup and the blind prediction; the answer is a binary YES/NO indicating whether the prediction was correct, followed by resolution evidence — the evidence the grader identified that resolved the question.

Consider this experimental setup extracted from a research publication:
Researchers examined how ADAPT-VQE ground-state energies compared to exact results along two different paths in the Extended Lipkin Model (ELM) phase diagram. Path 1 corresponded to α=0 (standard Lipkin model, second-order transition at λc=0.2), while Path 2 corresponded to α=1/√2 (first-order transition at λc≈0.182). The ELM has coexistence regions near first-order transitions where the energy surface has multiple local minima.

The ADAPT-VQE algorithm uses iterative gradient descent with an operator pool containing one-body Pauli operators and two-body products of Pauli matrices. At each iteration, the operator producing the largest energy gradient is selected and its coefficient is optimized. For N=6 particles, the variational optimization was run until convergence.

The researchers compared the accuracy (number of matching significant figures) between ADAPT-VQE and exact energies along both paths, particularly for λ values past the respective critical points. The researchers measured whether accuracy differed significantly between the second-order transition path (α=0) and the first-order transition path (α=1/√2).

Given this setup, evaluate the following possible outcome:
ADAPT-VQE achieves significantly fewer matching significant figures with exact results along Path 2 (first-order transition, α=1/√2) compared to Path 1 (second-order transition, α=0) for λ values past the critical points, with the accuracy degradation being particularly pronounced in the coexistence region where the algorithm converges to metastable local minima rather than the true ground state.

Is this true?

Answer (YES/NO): NO